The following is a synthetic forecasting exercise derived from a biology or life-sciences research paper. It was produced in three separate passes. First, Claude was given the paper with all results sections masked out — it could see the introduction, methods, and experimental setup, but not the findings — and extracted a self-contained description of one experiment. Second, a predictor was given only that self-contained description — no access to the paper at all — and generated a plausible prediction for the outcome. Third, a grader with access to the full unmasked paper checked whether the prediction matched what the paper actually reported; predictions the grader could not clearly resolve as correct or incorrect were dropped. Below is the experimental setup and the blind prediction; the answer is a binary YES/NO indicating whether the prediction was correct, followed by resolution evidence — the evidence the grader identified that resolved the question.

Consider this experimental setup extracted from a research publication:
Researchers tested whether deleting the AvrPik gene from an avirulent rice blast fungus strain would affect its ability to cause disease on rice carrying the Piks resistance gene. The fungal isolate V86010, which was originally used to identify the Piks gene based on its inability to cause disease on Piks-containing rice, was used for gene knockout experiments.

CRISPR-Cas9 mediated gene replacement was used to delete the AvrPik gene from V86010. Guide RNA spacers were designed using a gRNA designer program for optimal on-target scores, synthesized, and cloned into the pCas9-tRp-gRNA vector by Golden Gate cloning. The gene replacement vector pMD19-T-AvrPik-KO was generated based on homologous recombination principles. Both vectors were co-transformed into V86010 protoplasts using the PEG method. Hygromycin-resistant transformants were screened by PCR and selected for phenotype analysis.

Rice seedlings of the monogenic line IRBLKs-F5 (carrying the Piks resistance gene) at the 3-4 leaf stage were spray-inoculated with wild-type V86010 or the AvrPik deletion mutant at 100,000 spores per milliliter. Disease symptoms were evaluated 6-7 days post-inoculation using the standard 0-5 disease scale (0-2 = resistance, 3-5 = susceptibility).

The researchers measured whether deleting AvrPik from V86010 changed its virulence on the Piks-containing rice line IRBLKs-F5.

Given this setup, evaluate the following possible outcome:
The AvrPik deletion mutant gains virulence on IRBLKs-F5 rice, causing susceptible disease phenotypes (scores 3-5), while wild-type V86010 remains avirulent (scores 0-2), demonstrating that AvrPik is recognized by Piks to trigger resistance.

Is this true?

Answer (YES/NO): NO